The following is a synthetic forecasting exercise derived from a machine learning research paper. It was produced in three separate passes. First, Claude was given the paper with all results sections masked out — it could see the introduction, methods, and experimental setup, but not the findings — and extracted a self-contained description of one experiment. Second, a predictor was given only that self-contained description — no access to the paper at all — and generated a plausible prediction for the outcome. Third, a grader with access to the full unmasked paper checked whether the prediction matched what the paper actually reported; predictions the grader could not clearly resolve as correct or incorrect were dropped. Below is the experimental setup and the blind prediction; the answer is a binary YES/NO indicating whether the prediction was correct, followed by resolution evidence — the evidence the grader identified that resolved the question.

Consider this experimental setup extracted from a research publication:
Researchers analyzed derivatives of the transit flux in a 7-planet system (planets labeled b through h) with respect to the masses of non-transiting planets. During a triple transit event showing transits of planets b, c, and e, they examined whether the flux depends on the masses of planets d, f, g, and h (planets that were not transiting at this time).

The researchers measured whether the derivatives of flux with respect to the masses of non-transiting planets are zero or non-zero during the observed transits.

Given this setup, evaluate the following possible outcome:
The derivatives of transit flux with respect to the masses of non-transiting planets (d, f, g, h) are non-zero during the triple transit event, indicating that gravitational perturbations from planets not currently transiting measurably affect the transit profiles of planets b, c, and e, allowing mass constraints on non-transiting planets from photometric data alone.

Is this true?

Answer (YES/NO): YES